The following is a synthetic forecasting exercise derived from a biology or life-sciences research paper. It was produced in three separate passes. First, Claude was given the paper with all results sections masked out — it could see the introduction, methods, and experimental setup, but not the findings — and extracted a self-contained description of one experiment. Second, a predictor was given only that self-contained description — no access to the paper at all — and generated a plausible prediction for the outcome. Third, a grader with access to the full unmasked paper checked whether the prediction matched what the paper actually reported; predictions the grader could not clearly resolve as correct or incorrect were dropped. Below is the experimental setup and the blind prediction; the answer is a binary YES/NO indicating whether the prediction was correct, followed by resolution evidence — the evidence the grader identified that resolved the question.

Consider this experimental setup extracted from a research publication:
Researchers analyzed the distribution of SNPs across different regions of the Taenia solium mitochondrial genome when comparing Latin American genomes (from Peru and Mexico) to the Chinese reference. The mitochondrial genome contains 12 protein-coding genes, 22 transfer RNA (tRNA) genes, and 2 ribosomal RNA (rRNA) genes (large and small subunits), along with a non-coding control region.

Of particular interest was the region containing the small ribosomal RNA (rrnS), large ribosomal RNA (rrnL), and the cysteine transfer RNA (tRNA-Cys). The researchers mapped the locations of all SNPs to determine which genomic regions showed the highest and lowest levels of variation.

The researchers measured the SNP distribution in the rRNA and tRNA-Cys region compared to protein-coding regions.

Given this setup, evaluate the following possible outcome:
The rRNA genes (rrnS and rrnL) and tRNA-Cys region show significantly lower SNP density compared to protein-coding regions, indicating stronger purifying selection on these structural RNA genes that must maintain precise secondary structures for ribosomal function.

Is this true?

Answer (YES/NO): NO